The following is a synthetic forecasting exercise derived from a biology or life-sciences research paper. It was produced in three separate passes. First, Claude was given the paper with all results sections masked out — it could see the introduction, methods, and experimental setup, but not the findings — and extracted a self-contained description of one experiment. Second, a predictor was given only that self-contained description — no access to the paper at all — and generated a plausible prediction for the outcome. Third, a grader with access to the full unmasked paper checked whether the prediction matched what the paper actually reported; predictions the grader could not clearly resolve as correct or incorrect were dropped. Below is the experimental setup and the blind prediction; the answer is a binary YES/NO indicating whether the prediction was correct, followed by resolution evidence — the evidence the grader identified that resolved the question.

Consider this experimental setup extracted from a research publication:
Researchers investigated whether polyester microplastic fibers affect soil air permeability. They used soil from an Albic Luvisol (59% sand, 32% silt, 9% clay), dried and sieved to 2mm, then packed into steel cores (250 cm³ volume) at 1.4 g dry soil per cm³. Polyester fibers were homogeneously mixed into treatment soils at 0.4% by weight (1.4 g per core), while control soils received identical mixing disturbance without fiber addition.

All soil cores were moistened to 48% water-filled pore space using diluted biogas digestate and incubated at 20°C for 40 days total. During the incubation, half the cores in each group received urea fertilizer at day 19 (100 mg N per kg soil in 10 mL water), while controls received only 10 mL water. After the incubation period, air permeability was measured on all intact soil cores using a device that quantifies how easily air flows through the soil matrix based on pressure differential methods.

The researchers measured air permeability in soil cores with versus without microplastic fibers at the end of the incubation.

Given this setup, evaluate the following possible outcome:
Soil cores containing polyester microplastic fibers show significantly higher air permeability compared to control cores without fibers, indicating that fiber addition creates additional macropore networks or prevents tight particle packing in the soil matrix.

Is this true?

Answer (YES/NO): NO